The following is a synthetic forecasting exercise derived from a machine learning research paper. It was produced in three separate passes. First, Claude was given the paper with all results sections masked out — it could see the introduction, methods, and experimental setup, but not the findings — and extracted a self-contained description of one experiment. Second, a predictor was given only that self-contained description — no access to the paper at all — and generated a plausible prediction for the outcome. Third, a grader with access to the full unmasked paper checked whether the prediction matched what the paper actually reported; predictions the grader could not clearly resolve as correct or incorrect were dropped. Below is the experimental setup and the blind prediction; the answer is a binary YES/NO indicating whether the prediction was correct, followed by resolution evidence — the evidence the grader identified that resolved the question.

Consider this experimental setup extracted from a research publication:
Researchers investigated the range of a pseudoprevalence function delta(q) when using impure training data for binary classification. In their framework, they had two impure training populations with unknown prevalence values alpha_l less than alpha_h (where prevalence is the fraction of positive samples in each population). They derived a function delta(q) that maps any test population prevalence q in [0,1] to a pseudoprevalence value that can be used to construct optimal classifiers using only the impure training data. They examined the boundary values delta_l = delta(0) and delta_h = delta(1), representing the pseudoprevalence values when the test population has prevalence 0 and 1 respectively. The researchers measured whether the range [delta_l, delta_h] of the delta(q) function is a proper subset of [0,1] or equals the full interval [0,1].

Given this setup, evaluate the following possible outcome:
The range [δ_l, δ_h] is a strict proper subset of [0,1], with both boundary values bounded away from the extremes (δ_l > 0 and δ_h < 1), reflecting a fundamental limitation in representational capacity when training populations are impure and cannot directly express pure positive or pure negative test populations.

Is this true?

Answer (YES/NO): YES